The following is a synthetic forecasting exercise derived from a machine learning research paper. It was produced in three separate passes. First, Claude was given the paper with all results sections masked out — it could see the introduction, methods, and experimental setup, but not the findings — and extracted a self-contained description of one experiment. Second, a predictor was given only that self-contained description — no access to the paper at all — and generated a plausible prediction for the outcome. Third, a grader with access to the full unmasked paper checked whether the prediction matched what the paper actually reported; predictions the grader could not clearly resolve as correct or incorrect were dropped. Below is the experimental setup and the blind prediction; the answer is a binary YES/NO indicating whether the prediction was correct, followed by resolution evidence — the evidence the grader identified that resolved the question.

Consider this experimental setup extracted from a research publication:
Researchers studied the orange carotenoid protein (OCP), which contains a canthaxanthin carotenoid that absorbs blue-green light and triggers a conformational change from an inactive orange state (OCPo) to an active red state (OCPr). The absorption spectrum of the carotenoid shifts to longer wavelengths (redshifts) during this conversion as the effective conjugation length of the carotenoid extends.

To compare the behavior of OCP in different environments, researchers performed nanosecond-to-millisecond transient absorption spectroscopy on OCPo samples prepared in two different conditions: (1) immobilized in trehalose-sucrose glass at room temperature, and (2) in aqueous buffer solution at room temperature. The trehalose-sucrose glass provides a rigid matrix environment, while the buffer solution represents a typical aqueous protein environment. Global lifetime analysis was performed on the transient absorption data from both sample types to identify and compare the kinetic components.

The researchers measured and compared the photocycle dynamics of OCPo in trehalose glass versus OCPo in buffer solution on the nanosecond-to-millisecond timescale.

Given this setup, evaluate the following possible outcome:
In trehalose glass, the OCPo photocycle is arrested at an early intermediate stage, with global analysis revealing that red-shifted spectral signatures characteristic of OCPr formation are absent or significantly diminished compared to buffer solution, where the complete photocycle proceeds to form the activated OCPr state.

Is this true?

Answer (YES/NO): NO